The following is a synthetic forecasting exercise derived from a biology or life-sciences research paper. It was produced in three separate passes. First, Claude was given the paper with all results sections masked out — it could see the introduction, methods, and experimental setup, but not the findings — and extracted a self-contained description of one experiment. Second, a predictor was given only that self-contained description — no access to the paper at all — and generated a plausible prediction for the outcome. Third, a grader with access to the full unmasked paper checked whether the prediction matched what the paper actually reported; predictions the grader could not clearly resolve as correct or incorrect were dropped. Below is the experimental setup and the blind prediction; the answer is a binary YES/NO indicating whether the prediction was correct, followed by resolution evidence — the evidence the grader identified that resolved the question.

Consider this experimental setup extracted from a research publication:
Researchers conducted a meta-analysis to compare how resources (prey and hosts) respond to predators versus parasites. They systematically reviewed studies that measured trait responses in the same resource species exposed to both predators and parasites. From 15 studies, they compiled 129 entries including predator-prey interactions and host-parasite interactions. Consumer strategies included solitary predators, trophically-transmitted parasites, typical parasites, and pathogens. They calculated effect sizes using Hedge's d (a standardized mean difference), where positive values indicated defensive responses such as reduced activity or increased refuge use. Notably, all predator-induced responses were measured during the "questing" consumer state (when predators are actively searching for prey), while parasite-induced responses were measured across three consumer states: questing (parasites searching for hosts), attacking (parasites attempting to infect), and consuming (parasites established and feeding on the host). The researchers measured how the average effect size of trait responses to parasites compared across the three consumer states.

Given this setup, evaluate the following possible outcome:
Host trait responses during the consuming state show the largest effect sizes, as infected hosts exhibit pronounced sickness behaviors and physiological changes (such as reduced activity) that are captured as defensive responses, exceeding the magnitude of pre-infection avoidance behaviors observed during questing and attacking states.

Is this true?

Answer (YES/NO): YES